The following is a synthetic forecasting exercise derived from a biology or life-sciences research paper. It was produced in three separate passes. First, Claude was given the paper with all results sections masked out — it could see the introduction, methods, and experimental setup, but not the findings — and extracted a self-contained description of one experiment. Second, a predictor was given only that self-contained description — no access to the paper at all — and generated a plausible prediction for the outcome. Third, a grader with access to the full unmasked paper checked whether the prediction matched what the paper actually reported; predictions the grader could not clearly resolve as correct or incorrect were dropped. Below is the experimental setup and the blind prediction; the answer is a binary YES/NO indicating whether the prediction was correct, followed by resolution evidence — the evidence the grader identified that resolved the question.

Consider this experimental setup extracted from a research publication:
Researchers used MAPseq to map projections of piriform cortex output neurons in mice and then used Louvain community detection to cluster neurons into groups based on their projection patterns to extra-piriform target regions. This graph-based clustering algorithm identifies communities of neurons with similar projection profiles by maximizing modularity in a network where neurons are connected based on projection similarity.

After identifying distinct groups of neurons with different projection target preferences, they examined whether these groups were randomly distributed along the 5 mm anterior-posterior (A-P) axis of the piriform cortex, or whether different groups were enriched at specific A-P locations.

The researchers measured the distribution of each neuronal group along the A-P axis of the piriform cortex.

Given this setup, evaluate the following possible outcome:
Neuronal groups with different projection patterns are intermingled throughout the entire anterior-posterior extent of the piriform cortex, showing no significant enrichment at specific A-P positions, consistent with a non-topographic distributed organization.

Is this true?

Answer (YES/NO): NO